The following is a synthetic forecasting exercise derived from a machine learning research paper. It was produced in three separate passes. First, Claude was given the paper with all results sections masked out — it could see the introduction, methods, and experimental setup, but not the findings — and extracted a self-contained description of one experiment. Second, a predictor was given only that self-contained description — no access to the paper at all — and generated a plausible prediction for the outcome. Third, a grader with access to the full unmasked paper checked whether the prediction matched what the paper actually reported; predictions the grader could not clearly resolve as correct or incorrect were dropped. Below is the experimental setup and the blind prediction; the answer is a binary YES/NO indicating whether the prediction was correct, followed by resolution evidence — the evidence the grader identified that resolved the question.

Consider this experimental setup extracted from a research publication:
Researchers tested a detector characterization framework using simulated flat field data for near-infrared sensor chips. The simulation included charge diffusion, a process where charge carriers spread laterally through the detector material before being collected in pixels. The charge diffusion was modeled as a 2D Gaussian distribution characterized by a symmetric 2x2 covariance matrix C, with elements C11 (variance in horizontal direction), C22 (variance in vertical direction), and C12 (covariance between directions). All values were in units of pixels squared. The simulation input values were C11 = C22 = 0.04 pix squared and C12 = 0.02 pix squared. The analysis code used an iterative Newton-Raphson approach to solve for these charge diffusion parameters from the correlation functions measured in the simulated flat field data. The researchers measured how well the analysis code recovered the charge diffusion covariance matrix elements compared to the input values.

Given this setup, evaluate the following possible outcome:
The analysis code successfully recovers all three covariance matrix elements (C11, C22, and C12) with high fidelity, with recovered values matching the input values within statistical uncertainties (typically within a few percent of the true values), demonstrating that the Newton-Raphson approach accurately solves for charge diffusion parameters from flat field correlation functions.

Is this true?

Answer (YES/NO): NO